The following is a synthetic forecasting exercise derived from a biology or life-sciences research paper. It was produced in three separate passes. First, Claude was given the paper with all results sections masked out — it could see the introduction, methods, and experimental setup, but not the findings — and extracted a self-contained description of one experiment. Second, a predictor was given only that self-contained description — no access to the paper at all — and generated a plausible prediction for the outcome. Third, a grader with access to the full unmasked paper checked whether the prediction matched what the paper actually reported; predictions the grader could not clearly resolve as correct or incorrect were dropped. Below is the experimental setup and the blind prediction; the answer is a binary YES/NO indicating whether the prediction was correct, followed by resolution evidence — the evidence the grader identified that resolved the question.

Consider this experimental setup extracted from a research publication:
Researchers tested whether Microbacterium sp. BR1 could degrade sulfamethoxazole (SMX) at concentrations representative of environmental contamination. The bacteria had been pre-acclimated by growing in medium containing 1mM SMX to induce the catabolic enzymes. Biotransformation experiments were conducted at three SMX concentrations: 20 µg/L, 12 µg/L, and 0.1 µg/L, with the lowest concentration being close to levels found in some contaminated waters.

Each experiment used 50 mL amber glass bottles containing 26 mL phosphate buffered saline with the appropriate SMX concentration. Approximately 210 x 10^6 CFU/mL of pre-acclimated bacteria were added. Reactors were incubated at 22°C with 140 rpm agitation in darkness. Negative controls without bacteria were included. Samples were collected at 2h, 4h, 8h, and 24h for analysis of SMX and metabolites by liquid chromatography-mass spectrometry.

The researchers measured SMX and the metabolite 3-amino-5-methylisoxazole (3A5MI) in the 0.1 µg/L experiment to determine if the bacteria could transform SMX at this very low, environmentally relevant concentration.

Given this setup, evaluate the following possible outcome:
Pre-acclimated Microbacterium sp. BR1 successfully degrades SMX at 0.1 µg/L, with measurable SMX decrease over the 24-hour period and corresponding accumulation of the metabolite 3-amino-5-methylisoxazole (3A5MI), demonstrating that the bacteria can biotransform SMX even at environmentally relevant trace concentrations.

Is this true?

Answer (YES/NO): NO